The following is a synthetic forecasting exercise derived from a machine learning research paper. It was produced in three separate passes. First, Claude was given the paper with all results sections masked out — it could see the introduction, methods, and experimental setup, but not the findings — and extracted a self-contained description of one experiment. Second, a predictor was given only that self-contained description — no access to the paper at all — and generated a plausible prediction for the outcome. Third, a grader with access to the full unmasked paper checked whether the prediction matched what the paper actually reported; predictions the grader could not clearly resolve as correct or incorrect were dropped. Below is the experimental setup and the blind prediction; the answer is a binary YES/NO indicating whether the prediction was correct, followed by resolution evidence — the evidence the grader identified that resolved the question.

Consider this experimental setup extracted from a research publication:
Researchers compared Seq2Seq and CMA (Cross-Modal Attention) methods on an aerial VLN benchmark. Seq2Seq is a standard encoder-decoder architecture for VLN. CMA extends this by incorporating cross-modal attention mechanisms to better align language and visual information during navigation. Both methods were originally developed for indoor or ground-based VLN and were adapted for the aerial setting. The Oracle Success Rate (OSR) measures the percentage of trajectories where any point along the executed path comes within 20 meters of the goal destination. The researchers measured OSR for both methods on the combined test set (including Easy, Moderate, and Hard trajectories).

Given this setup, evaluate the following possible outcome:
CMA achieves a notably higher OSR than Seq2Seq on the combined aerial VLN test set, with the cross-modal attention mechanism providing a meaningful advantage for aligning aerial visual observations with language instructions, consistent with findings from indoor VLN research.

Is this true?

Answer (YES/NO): YES